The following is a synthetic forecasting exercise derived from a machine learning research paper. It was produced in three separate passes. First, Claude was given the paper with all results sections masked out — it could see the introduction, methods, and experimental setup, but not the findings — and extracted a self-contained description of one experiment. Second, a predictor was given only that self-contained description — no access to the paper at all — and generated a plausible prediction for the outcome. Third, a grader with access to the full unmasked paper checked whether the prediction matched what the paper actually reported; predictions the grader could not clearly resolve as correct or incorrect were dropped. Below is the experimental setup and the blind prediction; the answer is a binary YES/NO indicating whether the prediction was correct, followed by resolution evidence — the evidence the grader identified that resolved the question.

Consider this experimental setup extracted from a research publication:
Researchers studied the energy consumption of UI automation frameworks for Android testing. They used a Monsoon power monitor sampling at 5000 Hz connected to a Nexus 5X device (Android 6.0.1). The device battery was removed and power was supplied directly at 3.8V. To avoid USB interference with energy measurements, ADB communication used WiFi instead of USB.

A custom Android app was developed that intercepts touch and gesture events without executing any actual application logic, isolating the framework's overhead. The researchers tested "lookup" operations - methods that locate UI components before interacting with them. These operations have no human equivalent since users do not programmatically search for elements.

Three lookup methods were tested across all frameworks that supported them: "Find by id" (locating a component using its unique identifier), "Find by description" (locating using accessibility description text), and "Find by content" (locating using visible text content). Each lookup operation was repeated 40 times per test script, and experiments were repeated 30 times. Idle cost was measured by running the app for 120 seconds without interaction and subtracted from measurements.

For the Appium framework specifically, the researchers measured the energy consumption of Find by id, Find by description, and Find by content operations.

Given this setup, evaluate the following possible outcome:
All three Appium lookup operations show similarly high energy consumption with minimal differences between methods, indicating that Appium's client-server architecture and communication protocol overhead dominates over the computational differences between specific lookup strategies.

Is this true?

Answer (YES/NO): NO